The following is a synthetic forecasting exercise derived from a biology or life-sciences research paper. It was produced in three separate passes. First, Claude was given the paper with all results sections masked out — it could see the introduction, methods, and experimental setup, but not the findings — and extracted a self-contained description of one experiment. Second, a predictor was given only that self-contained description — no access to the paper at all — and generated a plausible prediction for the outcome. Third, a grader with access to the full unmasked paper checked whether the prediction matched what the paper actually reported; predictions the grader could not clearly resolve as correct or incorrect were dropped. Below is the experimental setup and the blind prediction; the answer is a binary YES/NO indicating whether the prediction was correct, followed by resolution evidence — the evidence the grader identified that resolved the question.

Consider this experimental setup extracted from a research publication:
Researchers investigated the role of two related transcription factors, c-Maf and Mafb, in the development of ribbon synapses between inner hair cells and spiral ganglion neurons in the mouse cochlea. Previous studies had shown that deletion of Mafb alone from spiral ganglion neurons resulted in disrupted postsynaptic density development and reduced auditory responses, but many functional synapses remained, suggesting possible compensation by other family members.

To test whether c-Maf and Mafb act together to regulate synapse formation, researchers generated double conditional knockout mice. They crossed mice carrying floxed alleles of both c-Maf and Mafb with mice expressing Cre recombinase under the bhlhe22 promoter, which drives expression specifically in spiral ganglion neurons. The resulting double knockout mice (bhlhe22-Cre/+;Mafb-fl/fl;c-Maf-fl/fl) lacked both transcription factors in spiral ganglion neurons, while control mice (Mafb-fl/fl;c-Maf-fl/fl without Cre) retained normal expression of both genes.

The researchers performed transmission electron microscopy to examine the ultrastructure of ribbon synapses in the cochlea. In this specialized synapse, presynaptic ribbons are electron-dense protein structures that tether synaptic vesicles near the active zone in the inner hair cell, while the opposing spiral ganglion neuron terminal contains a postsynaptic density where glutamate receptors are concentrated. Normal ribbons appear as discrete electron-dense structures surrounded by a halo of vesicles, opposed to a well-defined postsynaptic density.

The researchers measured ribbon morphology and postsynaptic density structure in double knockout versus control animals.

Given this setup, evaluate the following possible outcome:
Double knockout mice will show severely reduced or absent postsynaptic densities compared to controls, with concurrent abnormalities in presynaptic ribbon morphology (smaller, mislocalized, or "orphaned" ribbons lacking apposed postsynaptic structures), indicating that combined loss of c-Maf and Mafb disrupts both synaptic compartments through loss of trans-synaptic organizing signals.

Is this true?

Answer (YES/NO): NO